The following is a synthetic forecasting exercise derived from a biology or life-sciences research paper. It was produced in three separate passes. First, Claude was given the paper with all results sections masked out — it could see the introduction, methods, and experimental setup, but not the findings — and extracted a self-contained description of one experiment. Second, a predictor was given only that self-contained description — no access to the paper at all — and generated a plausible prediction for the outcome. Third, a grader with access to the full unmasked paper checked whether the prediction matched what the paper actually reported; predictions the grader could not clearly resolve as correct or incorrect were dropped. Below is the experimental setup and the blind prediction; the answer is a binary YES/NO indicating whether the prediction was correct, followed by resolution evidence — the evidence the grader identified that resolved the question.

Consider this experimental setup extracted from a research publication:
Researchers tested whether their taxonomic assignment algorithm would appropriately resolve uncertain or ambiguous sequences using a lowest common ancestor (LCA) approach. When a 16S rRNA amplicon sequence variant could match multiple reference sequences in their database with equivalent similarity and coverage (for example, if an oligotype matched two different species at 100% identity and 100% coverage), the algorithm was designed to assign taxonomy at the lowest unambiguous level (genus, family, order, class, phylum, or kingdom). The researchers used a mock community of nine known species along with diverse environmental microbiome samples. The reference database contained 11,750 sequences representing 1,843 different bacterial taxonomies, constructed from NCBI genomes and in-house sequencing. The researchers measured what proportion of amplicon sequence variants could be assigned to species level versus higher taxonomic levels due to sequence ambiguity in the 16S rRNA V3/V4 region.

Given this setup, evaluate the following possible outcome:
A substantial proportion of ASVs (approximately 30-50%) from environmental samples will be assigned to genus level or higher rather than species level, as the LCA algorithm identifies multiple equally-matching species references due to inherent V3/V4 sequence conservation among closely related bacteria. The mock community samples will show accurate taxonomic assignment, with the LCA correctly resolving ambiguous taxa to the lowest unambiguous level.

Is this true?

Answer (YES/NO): YES